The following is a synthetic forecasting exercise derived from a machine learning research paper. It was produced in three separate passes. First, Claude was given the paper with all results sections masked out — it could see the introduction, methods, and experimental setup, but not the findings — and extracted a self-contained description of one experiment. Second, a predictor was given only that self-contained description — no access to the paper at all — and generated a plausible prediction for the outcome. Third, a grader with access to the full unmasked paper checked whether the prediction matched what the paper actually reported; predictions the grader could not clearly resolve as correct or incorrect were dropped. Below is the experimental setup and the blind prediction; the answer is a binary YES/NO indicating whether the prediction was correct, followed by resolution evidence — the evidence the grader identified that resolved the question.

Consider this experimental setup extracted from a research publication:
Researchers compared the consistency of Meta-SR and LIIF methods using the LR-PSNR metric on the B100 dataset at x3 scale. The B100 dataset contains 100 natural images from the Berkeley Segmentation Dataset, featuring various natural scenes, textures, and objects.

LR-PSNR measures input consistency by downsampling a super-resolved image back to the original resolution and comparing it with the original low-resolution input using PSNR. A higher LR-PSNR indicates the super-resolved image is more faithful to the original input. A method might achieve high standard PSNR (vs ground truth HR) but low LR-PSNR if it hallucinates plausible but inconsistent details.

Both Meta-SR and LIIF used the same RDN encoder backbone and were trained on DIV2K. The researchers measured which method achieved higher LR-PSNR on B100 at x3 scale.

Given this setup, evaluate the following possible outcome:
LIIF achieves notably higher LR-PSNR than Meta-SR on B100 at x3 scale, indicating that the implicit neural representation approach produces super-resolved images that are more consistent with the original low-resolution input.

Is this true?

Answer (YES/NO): YES